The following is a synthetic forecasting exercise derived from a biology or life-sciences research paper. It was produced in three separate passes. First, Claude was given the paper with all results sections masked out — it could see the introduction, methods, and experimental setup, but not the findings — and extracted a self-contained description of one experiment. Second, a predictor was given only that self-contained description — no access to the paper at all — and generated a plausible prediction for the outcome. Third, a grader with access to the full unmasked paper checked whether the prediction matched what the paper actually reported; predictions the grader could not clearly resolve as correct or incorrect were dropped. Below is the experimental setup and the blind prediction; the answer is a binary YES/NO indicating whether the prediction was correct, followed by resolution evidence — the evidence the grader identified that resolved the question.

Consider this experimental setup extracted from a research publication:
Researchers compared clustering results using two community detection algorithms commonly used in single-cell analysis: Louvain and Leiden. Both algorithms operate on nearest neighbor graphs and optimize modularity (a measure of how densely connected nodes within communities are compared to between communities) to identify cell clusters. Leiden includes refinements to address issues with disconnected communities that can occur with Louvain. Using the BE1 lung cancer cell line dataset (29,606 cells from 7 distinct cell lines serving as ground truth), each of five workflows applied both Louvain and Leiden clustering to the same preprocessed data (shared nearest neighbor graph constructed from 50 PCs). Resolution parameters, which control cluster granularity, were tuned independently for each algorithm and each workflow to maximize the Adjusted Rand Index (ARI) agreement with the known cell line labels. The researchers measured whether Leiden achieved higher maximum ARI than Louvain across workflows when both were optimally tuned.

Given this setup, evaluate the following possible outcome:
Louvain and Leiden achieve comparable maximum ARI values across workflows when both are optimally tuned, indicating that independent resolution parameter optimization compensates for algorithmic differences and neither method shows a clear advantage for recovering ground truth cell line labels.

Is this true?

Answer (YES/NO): YES